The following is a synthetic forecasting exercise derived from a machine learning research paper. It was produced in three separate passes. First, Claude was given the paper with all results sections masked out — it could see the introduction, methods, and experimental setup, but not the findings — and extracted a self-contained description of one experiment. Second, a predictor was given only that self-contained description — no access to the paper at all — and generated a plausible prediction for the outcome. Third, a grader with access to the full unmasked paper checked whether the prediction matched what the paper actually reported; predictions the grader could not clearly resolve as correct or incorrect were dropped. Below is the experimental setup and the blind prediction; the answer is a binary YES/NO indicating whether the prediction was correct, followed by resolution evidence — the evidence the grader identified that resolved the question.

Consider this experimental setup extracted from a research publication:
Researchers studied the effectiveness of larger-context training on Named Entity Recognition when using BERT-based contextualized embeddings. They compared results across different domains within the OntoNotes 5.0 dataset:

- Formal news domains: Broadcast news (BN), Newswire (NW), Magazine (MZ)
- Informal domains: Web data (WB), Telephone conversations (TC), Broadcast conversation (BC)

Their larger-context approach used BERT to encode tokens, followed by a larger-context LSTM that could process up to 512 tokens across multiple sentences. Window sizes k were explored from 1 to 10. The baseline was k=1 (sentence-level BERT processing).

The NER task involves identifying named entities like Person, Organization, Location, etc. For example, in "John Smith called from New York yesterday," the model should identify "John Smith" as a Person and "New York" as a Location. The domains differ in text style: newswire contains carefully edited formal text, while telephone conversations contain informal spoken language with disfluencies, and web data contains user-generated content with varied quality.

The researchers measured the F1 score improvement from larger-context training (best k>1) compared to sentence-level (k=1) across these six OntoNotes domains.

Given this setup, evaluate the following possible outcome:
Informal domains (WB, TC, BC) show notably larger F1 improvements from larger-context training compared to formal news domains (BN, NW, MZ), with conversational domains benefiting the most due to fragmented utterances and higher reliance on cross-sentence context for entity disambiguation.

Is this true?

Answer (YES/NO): NO